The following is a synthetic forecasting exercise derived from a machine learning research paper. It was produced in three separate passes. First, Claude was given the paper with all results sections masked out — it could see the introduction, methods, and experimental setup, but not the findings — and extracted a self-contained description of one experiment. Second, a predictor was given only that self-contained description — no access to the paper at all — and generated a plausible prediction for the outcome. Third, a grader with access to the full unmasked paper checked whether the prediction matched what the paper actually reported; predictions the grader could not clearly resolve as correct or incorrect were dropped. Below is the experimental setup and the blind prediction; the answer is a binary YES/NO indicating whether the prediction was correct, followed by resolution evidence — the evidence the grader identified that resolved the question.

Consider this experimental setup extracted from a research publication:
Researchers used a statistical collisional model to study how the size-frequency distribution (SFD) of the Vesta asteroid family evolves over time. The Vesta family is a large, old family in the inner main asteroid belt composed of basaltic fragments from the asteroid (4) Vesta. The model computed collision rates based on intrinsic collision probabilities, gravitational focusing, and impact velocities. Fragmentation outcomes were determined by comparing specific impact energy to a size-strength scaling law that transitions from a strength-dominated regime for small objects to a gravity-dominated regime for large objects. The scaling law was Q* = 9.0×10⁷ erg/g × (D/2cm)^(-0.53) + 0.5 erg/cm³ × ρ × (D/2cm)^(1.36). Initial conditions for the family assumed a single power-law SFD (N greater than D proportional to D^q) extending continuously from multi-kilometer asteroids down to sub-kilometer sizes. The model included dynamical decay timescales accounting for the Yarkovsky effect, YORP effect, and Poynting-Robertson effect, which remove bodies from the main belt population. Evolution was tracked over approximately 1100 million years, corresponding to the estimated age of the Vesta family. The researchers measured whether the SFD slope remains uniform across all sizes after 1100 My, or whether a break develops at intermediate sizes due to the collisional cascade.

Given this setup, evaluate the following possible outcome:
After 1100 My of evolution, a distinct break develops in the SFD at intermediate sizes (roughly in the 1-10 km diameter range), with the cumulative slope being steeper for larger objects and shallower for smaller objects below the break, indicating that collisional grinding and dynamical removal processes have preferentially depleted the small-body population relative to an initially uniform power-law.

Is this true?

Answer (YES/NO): YES